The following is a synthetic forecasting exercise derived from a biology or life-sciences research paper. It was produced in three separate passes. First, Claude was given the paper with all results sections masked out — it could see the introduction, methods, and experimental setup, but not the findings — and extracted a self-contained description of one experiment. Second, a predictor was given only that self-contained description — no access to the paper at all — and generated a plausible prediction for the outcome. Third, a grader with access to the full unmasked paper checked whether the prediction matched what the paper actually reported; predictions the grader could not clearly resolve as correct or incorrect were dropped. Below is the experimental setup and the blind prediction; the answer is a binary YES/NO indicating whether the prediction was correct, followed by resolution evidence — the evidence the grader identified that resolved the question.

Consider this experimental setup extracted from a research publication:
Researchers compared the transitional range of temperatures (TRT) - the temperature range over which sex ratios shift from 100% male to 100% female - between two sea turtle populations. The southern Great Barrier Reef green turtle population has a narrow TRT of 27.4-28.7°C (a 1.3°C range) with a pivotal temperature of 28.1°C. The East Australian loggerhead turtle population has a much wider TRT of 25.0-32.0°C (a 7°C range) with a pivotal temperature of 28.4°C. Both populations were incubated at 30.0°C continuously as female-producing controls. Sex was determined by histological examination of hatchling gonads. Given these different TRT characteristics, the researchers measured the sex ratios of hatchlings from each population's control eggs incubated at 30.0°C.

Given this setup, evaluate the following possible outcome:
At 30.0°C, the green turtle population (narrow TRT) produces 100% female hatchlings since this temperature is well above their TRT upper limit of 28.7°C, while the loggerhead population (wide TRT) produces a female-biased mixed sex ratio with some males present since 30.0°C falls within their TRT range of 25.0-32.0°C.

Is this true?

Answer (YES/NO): NO